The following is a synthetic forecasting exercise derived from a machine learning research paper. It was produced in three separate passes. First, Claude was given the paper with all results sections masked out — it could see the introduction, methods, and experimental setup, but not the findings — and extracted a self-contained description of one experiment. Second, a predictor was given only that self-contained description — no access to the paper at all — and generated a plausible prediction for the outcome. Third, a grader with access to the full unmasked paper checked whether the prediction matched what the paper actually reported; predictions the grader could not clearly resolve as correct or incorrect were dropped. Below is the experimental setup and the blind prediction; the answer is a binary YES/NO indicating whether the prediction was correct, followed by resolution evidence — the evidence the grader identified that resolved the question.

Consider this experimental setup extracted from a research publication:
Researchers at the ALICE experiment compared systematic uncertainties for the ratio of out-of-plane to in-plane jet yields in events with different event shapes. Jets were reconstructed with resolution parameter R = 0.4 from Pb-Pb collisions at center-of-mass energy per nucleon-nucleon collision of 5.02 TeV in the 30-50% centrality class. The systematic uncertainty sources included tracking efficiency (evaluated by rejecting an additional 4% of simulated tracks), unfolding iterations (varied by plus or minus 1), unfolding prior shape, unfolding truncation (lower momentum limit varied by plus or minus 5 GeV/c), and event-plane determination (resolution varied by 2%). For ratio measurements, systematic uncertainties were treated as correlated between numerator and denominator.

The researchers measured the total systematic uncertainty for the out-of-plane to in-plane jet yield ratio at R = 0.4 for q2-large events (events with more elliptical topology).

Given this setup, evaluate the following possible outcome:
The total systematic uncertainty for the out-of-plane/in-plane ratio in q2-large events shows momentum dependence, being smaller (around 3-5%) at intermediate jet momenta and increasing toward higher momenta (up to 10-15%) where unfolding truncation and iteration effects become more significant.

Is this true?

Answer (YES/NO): NO